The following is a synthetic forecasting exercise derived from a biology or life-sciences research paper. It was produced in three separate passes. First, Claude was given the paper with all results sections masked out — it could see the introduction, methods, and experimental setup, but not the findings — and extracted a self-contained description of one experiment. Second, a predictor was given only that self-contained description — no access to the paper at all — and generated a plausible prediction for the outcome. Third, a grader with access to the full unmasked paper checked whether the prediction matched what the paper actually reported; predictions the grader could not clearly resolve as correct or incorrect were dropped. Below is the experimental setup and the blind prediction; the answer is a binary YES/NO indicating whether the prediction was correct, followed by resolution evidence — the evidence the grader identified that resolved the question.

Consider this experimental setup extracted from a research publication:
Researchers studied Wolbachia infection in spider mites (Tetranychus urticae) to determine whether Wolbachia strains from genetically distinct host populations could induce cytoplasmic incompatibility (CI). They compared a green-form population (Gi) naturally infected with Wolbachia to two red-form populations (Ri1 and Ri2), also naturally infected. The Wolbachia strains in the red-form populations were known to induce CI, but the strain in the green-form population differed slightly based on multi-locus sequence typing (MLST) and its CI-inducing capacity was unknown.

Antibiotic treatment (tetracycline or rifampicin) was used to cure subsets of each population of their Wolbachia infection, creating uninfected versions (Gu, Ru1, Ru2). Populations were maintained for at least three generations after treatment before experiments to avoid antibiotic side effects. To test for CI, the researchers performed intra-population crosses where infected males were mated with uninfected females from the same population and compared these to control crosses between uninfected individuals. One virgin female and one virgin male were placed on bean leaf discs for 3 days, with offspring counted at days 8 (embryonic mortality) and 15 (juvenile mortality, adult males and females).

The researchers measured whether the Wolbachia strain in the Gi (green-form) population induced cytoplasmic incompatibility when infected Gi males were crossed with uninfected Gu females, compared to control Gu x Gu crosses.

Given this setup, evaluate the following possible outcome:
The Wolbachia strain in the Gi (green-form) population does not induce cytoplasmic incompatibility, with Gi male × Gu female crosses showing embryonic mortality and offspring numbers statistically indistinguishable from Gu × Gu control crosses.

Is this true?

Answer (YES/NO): YES